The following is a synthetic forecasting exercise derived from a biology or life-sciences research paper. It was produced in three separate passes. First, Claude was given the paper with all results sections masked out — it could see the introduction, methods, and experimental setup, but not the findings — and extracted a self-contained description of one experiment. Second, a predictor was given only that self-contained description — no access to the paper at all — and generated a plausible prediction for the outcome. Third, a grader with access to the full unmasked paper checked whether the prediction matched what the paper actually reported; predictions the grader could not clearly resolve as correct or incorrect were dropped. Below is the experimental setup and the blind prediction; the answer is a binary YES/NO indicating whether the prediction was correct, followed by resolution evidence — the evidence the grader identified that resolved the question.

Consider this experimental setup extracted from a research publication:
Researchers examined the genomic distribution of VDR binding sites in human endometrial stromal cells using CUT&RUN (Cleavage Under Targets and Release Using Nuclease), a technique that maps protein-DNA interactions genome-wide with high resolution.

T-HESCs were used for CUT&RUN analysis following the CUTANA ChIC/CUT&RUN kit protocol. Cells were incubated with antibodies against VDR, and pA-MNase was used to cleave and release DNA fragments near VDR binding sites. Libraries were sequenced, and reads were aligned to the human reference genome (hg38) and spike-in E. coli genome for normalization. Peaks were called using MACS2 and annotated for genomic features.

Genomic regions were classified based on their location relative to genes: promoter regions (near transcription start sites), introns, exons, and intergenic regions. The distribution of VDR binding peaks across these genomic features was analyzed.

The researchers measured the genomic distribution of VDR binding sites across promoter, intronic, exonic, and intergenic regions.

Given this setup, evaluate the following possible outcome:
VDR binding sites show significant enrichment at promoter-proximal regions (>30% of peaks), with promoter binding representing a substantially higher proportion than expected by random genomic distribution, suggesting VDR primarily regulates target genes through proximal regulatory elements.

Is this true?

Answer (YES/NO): NO